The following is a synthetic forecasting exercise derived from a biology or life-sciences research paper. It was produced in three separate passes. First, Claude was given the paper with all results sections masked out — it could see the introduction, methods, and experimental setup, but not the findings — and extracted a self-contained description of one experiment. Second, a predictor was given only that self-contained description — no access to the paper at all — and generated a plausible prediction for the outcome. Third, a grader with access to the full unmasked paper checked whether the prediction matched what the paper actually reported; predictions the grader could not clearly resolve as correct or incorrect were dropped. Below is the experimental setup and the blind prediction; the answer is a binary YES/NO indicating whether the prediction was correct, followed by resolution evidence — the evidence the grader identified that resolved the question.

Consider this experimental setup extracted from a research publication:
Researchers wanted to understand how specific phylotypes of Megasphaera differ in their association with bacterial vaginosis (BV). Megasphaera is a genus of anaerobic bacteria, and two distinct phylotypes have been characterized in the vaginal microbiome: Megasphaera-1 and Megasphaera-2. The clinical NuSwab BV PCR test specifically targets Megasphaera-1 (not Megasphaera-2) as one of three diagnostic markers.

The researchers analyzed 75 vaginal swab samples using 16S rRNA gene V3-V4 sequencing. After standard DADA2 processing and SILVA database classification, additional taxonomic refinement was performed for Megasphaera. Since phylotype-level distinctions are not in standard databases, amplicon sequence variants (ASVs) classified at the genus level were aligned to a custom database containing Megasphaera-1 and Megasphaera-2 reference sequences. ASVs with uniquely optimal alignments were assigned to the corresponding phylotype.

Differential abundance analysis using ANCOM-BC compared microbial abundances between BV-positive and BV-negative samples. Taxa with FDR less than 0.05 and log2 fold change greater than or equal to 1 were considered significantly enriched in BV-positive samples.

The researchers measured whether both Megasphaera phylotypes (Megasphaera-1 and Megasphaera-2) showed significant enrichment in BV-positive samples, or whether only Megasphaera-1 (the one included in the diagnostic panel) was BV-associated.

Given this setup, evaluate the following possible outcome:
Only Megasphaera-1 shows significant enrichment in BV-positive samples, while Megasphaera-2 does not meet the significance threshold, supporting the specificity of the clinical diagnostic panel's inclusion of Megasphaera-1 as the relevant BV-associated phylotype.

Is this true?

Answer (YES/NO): NO